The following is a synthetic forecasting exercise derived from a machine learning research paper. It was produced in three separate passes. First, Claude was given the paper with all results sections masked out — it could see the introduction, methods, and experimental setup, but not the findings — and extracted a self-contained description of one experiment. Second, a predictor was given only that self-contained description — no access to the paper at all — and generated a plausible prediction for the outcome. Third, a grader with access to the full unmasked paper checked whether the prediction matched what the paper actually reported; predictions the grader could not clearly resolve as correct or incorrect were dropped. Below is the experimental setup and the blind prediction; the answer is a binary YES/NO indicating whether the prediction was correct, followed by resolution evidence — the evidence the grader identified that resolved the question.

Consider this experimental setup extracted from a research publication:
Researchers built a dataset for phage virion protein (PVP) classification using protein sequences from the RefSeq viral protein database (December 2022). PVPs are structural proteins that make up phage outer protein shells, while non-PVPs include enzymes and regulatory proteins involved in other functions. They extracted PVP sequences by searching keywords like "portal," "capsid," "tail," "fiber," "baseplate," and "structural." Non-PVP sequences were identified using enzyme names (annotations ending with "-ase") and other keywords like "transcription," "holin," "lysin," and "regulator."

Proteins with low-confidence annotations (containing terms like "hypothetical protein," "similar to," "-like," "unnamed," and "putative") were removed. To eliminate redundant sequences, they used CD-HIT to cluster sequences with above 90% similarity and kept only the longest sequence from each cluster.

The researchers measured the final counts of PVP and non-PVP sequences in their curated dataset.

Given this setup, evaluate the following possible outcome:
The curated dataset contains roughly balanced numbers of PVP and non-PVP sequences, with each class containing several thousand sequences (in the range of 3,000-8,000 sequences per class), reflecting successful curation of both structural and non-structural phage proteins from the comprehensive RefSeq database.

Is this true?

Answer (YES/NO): NO